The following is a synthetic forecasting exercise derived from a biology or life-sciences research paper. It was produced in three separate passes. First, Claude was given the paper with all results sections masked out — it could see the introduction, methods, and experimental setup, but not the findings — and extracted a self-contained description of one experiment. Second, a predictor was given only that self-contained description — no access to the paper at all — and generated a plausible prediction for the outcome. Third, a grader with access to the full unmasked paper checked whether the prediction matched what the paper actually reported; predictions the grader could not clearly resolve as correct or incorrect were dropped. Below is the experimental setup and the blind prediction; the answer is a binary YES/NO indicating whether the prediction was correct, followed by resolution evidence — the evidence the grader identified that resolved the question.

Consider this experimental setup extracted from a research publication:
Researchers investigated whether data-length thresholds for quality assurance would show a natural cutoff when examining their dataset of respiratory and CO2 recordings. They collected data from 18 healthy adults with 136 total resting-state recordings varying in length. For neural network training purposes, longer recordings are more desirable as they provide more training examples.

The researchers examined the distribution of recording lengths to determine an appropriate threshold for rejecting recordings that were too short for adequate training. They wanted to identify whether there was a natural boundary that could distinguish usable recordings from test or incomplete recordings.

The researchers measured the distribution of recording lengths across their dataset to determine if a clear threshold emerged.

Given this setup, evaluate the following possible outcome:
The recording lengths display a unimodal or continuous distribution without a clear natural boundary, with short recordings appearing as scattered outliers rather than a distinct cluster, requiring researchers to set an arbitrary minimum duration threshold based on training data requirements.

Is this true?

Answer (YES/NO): NO